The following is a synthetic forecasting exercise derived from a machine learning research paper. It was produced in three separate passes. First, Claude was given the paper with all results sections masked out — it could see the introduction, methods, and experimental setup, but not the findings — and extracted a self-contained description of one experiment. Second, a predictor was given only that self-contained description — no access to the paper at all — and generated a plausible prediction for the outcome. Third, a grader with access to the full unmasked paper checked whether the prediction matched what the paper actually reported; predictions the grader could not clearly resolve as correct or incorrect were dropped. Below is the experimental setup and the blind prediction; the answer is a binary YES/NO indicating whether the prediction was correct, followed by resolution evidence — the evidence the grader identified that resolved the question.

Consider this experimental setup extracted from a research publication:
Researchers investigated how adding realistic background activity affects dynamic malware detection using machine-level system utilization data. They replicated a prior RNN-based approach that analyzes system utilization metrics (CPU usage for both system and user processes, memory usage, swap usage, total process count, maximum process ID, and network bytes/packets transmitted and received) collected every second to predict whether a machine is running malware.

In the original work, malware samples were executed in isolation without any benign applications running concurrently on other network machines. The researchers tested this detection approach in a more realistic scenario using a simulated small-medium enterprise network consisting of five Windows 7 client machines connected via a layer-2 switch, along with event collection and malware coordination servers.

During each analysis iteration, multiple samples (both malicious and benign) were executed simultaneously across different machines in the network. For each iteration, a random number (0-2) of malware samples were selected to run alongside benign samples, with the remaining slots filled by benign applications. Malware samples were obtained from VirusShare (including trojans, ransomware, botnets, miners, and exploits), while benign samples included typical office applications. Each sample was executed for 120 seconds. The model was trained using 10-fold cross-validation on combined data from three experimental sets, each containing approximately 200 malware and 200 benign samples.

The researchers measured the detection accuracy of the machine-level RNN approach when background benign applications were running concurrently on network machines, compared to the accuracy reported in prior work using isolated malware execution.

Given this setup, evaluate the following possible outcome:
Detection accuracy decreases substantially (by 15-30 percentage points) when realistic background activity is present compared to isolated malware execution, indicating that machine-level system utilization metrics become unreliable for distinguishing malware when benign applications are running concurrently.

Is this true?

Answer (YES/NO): YES